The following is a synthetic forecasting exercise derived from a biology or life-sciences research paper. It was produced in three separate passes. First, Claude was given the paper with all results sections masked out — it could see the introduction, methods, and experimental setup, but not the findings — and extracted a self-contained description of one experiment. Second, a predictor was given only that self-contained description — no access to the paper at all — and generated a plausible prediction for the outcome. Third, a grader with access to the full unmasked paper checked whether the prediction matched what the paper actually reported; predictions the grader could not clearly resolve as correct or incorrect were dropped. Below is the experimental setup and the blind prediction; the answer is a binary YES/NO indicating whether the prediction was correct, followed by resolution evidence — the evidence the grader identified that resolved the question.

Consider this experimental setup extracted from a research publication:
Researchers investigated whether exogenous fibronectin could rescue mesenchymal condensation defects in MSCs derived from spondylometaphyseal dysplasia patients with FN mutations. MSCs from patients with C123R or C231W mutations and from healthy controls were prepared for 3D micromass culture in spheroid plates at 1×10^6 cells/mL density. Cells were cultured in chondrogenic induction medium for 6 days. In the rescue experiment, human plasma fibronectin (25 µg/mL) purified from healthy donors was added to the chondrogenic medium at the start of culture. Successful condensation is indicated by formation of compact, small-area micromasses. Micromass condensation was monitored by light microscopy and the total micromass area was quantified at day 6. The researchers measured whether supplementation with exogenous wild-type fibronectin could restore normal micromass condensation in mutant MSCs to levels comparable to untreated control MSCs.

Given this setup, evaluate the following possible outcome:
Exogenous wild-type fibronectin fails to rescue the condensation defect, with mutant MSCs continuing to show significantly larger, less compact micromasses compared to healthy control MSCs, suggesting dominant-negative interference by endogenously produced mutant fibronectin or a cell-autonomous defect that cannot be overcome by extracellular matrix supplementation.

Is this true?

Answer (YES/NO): NO